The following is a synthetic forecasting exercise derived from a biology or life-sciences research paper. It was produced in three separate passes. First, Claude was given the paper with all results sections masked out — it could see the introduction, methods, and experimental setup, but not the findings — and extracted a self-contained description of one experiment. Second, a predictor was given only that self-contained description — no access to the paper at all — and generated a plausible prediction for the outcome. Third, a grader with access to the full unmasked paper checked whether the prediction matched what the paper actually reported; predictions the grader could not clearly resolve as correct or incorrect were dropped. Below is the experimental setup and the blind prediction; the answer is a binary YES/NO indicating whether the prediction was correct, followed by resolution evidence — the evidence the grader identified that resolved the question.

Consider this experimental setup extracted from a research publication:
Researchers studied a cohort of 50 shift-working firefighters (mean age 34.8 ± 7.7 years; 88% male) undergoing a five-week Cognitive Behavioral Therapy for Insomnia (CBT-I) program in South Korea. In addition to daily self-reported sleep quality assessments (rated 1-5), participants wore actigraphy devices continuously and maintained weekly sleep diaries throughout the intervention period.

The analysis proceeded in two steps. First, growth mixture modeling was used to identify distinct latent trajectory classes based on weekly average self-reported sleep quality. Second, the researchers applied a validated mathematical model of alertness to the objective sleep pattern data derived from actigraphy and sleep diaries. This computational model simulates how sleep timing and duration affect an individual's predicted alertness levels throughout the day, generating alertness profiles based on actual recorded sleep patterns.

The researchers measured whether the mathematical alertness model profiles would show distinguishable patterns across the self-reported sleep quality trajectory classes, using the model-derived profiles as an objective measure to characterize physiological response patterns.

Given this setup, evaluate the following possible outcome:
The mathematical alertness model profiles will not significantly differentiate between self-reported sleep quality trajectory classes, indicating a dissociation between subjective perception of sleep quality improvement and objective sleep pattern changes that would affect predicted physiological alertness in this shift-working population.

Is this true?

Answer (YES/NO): NO